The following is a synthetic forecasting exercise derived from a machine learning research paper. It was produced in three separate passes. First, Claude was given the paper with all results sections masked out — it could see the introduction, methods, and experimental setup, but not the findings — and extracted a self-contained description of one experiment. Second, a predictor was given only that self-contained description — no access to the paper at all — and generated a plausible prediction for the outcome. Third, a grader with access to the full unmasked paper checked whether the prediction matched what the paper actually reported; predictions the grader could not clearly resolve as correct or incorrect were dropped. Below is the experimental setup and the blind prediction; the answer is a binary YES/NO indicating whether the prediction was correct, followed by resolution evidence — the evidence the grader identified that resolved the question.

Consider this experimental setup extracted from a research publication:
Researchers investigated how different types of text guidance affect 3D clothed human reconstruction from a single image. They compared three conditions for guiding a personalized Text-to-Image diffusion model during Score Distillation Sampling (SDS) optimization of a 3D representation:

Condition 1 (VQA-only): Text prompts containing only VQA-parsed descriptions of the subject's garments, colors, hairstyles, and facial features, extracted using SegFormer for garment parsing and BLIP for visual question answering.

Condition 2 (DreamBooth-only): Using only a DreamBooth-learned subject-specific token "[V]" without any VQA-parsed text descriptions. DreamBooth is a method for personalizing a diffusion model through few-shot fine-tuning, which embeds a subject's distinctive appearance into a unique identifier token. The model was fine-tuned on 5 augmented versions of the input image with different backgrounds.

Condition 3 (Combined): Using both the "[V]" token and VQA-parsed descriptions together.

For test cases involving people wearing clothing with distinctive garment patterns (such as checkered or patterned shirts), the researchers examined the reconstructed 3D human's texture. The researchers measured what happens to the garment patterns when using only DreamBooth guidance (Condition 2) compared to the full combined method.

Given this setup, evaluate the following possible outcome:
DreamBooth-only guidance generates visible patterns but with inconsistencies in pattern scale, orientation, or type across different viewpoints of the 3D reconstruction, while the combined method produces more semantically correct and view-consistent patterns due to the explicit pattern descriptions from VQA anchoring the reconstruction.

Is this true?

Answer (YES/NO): NO